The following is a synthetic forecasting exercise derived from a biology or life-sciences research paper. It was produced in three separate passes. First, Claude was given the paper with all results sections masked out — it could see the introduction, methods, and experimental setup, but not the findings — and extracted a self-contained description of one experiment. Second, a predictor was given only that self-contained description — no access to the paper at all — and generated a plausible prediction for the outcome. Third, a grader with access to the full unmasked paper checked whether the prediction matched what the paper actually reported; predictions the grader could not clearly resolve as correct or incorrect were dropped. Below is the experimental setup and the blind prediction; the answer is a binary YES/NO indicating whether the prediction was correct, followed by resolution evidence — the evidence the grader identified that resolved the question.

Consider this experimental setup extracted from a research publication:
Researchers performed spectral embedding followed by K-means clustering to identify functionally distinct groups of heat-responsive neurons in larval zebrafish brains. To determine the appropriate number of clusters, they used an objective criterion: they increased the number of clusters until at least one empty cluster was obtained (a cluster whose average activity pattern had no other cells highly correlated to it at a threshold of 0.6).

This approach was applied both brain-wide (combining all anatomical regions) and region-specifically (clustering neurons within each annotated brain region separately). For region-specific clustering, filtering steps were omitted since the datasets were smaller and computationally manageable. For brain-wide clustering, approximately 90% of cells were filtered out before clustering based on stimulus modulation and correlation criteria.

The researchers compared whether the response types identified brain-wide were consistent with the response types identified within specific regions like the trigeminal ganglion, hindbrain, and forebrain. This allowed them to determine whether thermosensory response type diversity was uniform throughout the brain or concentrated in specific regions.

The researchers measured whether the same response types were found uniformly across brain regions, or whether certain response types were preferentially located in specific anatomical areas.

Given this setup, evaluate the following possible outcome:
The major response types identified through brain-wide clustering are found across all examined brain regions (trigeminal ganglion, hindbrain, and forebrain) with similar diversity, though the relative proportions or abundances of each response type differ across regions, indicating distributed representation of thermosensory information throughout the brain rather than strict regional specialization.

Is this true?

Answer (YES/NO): NO